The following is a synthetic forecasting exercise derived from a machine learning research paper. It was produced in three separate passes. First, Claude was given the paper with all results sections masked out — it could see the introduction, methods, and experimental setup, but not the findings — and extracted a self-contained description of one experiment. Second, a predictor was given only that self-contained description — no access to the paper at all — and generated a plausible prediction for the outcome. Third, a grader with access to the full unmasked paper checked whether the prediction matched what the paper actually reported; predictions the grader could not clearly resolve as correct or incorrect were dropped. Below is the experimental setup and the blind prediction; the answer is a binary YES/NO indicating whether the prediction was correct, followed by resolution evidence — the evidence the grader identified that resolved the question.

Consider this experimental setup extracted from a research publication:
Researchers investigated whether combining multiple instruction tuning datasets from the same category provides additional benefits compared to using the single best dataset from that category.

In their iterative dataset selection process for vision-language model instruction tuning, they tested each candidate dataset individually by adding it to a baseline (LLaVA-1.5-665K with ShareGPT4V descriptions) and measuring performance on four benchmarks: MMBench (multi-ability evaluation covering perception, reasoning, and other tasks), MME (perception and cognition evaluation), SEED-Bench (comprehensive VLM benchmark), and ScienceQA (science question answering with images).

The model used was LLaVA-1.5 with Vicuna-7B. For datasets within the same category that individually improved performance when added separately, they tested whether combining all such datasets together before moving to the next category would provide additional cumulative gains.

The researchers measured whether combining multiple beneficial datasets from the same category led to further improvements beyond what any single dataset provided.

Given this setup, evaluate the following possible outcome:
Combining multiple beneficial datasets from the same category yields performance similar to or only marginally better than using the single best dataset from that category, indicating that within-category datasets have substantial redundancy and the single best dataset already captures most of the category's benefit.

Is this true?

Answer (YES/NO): NO